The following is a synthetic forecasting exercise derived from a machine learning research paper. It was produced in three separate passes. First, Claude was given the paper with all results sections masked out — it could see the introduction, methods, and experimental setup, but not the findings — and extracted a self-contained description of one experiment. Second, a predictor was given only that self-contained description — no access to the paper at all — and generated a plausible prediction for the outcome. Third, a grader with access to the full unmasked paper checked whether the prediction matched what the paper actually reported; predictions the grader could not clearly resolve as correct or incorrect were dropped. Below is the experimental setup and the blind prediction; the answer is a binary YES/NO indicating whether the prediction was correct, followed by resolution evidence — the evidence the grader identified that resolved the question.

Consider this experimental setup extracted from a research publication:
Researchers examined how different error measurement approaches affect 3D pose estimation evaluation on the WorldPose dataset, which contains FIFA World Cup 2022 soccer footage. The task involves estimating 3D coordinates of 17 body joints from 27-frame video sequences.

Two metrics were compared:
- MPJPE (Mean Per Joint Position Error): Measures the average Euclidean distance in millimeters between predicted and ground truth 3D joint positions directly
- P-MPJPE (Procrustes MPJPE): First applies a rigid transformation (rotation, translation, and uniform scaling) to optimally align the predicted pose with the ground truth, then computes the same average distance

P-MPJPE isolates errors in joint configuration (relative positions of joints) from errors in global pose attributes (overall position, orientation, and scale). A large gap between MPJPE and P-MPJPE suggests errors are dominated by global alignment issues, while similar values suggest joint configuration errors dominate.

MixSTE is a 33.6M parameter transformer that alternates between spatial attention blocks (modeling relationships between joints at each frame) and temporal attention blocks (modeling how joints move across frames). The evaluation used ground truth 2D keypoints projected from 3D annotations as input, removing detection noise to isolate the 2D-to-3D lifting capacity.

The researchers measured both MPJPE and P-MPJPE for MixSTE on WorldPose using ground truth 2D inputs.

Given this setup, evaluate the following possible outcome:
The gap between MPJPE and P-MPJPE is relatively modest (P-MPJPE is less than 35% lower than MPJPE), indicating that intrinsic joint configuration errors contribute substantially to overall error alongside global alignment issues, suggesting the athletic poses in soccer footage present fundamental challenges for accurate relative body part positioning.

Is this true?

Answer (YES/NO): NO